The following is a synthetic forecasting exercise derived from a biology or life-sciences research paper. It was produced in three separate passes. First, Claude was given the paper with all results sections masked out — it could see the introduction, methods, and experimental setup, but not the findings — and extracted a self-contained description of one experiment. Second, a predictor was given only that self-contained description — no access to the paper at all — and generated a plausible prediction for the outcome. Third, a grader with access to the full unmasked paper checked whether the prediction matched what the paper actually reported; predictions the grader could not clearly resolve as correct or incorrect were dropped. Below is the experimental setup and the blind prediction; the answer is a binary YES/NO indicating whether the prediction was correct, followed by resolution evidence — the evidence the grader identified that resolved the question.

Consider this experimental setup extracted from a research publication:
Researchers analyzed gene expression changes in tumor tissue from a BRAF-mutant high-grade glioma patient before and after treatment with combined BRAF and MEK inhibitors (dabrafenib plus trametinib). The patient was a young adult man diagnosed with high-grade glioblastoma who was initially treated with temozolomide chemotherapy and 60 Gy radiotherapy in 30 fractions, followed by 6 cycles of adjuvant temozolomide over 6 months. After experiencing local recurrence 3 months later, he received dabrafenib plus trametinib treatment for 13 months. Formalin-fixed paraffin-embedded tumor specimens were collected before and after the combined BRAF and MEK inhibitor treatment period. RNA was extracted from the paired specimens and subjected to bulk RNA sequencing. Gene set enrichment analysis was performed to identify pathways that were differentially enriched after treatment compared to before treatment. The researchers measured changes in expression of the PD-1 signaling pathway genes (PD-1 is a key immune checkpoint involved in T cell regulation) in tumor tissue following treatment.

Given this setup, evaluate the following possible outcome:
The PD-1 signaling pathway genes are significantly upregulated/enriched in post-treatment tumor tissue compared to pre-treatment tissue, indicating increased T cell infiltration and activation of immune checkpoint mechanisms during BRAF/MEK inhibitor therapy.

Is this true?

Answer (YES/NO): YES